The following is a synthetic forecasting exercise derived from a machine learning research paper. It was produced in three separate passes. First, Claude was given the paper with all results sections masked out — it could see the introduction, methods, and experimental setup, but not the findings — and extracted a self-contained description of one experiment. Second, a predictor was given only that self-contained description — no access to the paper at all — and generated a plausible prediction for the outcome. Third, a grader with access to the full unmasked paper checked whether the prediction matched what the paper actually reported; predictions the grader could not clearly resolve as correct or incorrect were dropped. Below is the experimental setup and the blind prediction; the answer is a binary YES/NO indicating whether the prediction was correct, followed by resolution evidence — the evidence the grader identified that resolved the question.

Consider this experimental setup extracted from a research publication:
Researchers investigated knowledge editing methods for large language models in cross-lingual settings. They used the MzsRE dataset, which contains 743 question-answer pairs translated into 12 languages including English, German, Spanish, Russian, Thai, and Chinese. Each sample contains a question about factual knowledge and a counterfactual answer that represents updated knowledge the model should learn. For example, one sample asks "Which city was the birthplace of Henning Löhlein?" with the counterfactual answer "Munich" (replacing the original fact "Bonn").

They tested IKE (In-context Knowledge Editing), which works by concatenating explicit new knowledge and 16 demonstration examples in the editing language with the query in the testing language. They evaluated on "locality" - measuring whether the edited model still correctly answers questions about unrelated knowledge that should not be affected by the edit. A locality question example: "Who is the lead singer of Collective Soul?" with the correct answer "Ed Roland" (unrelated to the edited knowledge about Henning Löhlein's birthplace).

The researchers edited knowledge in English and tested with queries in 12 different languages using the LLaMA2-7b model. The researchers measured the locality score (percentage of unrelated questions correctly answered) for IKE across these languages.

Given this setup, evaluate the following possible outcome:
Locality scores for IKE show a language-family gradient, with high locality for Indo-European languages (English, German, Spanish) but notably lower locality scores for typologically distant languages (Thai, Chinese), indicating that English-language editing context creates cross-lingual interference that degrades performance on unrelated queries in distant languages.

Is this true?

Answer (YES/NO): NO